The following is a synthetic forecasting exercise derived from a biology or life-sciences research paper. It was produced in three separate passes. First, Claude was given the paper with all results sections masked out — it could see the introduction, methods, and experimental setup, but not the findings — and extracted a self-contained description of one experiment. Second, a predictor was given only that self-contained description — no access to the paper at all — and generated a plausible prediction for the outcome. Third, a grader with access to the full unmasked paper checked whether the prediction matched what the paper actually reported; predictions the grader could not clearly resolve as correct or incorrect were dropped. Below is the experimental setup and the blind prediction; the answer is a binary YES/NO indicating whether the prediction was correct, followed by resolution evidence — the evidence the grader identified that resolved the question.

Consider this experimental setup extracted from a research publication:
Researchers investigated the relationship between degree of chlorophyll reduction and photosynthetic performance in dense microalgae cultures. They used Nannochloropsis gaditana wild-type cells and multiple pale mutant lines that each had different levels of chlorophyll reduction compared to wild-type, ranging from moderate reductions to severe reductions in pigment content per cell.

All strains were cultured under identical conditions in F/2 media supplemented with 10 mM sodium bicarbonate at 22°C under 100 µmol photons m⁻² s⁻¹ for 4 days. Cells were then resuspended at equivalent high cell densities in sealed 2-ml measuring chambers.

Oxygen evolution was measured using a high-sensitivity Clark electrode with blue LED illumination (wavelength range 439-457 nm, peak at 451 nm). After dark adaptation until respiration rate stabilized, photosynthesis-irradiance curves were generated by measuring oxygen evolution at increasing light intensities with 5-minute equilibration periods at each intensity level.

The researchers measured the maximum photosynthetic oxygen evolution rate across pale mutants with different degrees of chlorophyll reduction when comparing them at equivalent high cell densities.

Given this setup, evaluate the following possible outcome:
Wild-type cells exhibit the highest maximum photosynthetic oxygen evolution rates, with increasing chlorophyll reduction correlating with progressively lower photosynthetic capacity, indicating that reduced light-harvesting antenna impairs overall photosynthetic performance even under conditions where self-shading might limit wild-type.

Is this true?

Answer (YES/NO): NO